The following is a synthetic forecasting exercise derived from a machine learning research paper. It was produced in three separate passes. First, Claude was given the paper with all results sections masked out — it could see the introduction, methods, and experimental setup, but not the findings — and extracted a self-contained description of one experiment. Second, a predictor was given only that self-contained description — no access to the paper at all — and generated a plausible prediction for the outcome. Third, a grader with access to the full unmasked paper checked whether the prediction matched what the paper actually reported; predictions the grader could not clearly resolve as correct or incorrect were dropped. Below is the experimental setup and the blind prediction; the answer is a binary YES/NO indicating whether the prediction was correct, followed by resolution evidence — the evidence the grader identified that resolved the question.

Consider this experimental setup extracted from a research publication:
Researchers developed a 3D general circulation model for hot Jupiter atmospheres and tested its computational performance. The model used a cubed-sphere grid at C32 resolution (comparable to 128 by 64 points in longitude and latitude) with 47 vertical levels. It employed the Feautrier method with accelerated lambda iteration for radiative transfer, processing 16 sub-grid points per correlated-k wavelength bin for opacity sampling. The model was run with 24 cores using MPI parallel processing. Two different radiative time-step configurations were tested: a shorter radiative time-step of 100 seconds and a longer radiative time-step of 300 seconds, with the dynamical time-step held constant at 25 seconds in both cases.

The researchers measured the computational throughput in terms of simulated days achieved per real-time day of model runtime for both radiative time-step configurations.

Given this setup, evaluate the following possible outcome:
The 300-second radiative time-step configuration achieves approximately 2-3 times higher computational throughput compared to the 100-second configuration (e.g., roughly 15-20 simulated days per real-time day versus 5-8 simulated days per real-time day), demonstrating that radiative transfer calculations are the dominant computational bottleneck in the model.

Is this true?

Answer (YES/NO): NO